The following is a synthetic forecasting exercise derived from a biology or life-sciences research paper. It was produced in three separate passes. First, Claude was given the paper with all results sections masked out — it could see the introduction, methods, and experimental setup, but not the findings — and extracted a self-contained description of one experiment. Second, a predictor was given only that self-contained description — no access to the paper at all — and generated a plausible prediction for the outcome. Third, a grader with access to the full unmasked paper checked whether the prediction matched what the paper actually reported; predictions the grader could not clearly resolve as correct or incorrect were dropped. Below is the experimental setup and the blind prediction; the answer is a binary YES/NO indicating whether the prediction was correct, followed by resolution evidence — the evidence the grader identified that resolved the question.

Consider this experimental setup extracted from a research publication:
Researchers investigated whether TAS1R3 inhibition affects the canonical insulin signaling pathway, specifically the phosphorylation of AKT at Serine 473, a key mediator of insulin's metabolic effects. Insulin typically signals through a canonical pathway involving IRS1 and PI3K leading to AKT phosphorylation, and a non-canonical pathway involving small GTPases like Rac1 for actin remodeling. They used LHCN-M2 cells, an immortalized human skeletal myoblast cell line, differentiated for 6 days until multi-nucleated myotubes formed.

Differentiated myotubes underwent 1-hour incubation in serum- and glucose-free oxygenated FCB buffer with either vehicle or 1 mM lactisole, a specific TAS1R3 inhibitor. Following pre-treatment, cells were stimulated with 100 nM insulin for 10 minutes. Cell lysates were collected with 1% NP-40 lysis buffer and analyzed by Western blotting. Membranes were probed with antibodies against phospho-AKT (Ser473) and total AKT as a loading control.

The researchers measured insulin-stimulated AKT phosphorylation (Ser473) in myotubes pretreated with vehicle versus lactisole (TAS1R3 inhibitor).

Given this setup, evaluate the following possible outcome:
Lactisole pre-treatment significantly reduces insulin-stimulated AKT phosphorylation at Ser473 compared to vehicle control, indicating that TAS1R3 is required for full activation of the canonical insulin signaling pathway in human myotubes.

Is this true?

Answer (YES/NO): NO